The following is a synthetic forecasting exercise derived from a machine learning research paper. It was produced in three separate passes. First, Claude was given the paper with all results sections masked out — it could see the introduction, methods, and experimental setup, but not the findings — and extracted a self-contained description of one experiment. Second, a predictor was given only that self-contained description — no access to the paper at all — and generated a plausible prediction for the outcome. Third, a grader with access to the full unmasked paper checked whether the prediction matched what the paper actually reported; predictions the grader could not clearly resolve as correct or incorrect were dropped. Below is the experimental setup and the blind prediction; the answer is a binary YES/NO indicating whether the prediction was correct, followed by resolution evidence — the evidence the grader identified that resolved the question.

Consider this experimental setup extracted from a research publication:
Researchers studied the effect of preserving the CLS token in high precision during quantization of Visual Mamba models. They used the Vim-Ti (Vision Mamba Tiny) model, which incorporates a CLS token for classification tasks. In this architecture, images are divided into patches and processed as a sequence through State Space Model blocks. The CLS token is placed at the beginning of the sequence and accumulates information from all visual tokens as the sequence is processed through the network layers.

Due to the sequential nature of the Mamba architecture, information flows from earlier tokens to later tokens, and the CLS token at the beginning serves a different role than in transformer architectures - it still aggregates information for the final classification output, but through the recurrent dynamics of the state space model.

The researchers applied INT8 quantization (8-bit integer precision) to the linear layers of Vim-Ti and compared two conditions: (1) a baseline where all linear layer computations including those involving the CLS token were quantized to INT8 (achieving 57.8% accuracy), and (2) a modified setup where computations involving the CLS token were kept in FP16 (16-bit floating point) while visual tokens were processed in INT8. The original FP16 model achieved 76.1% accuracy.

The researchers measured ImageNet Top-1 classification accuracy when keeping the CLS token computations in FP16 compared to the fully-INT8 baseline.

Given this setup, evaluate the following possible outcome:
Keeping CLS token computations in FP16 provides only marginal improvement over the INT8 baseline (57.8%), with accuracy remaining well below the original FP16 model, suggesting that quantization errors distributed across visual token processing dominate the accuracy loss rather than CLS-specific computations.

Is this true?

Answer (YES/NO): NO